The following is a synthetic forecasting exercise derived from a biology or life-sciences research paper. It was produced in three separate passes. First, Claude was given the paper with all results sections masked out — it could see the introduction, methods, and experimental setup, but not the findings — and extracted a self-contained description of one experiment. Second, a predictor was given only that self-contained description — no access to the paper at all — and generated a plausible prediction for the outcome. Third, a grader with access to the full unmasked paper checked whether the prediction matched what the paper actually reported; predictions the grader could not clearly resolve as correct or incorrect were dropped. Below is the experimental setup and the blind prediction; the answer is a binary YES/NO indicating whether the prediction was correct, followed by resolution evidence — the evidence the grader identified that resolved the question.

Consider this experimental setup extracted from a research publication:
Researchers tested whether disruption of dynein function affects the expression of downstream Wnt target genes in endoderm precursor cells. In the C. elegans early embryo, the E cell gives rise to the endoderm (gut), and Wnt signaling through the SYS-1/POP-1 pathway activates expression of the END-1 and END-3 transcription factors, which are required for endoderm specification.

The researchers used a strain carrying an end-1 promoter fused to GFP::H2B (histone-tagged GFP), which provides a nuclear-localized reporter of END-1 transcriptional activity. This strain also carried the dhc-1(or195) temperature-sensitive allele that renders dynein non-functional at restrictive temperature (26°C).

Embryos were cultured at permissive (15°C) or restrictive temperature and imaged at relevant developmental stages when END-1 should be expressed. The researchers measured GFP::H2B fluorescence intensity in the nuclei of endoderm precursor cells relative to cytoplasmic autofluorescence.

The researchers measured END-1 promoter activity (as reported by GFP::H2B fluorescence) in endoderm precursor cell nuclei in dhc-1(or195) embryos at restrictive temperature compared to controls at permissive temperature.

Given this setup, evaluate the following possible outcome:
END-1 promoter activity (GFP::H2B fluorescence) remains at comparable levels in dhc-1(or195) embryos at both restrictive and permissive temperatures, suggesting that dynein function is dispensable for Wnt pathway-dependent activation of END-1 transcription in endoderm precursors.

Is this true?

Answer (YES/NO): NO